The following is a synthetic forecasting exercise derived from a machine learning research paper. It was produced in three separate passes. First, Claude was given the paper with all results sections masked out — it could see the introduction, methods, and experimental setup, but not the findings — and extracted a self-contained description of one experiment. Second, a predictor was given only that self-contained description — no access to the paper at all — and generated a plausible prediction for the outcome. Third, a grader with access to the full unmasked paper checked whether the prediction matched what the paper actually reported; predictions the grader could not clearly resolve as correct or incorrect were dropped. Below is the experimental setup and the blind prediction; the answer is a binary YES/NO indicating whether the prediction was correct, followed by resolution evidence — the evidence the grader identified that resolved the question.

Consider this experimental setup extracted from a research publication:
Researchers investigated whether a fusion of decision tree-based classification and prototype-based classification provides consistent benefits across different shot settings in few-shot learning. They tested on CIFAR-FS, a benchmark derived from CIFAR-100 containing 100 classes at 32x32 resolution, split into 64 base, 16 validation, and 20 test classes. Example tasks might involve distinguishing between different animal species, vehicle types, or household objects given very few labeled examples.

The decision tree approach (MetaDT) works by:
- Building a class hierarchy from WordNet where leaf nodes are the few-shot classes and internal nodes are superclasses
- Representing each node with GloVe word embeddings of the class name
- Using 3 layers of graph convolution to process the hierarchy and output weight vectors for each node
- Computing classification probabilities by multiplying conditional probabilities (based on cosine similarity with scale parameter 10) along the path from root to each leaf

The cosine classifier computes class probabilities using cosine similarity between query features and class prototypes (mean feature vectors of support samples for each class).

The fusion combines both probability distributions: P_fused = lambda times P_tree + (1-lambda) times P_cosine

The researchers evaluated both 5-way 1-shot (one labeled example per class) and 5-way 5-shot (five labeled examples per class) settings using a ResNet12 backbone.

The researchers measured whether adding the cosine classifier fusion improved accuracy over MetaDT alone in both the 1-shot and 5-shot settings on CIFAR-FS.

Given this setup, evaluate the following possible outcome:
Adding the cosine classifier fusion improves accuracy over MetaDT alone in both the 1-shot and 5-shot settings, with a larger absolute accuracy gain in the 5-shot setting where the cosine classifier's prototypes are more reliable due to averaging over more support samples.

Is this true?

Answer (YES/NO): YES